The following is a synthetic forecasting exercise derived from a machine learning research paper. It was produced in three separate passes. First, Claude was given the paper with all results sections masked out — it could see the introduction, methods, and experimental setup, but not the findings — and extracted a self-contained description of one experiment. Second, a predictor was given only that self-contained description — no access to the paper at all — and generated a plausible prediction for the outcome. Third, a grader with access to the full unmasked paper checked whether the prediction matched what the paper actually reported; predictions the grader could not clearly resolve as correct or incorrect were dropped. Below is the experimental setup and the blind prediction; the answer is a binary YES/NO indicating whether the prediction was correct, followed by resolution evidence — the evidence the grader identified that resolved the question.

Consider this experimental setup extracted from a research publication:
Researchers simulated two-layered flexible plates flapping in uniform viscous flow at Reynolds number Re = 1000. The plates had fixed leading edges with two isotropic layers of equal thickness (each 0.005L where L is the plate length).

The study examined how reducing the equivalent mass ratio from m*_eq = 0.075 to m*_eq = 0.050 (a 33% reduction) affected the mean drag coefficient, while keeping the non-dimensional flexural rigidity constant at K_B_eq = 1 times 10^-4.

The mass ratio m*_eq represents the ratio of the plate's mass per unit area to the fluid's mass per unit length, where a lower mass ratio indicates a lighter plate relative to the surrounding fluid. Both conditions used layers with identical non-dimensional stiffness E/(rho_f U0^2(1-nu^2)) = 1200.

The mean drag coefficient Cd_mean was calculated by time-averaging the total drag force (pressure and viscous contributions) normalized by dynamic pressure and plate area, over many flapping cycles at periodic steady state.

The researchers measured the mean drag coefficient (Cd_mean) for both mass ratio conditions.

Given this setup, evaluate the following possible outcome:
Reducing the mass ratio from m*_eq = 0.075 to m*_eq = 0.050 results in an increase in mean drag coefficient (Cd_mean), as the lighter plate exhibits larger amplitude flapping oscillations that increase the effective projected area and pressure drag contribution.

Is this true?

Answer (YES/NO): NO